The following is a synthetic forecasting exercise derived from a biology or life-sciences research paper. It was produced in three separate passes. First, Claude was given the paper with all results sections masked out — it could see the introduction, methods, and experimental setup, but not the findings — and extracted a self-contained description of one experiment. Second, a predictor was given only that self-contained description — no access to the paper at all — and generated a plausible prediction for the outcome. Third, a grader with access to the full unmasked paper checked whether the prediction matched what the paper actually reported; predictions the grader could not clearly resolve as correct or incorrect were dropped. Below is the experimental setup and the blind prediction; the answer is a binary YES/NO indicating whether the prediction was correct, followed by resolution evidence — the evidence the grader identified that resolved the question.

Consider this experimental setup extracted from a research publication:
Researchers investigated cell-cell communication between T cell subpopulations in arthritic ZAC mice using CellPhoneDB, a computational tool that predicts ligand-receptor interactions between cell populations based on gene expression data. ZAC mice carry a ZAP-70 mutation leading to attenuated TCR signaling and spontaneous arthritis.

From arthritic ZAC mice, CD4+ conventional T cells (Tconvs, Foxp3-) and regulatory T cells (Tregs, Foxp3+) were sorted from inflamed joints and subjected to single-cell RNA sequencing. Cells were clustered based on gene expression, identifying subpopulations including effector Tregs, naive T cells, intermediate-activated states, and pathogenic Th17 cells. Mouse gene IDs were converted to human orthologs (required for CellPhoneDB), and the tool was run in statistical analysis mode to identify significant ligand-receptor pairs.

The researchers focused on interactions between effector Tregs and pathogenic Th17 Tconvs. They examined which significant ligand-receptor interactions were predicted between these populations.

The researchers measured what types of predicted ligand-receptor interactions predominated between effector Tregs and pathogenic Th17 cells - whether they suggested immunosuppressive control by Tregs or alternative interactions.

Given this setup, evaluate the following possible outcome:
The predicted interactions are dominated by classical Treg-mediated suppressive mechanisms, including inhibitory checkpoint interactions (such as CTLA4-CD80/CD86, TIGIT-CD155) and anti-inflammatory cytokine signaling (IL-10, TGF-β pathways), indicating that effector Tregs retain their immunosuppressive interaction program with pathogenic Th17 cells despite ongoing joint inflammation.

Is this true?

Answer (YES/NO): NO